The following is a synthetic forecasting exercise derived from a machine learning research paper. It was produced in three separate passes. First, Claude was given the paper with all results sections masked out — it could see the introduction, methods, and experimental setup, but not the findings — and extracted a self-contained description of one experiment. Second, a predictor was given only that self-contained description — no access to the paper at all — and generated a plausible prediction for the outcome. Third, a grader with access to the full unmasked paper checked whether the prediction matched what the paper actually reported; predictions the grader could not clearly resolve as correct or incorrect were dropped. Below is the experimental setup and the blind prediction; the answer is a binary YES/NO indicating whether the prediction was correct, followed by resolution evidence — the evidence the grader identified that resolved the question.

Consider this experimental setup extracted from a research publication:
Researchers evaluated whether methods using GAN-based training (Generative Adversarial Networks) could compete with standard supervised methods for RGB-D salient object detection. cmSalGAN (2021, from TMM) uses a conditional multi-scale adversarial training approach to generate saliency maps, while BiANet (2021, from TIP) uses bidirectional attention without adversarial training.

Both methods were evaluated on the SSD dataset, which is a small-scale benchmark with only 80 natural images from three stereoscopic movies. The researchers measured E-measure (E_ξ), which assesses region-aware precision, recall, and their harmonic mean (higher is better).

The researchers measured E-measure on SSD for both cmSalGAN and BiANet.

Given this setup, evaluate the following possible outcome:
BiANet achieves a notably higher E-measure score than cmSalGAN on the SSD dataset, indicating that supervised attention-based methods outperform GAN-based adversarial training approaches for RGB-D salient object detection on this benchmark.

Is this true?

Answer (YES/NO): YES